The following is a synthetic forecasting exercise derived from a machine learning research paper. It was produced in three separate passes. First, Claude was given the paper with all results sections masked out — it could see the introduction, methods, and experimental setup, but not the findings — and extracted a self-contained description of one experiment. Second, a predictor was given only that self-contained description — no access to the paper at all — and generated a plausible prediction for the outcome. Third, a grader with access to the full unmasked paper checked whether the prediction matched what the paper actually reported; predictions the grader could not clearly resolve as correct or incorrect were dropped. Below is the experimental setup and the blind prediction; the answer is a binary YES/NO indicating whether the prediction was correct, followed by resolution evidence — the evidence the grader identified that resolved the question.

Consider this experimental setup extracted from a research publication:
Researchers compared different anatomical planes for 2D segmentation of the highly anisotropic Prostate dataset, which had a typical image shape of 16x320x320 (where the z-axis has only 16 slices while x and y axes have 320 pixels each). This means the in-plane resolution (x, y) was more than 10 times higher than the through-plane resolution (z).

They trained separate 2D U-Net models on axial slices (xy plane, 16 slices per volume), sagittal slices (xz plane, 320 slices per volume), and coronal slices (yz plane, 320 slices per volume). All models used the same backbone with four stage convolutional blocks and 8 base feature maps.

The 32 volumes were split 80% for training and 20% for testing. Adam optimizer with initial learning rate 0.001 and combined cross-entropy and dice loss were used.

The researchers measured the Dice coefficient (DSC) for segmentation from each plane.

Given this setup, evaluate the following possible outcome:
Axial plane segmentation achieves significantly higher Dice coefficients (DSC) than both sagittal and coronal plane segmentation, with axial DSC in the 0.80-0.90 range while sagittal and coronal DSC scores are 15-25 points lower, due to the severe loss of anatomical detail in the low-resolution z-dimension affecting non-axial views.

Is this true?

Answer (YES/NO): NO